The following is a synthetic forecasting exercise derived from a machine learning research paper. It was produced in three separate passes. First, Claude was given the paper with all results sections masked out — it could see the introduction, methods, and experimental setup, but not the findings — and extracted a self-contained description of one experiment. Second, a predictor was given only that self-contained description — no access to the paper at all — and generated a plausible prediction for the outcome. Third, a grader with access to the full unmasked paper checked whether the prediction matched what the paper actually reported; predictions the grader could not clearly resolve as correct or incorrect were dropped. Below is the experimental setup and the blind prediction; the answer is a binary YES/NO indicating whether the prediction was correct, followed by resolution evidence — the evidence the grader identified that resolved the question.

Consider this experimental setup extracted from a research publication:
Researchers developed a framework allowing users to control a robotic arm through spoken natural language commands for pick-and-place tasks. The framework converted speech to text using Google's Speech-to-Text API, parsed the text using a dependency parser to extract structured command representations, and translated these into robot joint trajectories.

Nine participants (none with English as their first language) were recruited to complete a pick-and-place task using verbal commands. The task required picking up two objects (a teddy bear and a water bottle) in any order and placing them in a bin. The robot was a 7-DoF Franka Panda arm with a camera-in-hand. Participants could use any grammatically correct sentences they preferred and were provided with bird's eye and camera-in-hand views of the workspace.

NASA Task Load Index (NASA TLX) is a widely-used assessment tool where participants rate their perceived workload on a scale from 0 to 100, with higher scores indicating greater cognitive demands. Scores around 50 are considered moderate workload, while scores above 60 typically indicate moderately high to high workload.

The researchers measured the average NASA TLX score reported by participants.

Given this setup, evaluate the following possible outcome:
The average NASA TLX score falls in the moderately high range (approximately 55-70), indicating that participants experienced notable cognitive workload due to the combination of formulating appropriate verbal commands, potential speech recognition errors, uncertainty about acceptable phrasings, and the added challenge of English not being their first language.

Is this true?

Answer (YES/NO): YES